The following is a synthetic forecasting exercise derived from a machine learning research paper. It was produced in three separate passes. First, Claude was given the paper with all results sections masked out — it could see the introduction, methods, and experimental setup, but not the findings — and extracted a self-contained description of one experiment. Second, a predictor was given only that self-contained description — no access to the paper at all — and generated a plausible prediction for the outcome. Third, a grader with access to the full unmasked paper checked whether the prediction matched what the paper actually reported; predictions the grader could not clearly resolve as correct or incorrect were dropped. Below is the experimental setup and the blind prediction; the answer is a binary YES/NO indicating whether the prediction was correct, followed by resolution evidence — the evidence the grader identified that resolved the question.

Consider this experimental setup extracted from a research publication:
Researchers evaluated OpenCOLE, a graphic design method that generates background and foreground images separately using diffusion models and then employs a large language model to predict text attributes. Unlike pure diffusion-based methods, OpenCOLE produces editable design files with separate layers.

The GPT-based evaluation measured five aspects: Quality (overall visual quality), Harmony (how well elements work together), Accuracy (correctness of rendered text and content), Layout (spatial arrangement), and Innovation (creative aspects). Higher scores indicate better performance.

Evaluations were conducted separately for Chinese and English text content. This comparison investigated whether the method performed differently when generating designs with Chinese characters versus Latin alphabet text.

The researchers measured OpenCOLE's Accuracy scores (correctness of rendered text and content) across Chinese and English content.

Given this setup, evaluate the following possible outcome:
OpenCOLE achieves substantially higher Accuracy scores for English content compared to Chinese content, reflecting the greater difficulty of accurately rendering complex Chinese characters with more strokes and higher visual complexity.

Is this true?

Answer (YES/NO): YES